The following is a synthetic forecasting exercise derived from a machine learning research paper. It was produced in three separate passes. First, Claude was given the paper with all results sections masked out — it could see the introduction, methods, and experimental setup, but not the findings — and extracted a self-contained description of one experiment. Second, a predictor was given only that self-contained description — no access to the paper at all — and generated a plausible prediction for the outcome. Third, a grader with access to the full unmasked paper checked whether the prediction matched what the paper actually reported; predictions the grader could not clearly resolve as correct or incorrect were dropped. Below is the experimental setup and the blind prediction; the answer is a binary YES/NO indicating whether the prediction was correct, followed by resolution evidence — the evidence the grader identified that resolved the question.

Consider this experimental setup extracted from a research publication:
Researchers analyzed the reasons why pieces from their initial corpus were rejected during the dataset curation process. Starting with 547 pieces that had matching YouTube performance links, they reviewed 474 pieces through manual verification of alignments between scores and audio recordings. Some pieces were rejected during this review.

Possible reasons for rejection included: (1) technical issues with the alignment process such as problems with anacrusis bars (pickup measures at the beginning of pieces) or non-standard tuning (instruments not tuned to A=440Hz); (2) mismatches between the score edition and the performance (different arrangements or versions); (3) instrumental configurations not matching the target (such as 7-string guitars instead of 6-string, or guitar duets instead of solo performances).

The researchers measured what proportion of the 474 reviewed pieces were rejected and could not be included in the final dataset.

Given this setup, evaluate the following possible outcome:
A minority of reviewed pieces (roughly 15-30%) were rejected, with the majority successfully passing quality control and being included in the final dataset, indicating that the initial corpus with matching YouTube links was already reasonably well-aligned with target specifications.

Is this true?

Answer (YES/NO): YES